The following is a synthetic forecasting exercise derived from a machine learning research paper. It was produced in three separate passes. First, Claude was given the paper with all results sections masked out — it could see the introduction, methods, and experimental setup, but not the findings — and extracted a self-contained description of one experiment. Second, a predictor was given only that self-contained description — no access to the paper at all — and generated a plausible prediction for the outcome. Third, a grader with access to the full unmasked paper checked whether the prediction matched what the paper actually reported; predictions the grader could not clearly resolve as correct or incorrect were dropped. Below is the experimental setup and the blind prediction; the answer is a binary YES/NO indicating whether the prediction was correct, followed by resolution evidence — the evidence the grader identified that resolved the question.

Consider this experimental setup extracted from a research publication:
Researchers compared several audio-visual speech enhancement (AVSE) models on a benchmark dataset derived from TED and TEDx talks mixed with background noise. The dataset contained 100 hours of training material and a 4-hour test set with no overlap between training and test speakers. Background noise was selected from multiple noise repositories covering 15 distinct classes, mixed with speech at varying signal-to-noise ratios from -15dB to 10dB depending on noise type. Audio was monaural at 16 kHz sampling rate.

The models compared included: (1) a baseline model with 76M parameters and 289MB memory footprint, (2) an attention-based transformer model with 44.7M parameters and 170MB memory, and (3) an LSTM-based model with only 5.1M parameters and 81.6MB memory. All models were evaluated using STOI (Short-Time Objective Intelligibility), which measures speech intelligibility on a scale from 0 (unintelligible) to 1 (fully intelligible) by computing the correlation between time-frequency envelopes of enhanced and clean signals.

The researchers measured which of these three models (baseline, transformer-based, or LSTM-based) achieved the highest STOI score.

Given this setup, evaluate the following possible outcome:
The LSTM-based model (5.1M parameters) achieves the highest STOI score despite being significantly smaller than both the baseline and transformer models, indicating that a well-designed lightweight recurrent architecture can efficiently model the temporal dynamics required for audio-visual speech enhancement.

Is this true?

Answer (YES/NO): NO